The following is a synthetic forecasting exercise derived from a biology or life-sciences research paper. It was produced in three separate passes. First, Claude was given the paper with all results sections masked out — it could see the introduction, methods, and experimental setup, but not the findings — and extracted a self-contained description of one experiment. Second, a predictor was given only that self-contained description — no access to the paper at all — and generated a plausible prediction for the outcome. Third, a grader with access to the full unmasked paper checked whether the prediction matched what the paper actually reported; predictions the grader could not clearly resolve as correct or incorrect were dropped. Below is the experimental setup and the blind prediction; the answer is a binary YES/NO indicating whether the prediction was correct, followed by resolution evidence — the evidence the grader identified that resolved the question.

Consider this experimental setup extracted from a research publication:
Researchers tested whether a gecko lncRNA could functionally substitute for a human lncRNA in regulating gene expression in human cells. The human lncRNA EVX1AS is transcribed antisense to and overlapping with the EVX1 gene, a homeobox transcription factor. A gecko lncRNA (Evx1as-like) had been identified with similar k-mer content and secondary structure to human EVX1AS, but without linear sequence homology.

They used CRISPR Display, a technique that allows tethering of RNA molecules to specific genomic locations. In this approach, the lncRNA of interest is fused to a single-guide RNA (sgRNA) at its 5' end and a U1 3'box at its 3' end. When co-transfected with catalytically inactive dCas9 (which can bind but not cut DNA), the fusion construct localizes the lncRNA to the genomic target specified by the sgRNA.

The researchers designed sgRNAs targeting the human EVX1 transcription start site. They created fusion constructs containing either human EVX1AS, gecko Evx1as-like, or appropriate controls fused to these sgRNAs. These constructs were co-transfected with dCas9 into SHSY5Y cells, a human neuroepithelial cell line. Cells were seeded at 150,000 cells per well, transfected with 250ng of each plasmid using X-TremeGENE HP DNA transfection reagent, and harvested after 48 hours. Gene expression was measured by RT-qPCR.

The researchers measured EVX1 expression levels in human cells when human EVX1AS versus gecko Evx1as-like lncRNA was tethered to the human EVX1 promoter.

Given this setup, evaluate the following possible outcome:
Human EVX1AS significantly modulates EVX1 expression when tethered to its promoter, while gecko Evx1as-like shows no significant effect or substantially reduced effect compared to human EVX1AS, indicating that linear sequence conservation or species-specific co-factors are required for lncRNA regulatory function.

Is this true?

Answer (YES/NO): NO